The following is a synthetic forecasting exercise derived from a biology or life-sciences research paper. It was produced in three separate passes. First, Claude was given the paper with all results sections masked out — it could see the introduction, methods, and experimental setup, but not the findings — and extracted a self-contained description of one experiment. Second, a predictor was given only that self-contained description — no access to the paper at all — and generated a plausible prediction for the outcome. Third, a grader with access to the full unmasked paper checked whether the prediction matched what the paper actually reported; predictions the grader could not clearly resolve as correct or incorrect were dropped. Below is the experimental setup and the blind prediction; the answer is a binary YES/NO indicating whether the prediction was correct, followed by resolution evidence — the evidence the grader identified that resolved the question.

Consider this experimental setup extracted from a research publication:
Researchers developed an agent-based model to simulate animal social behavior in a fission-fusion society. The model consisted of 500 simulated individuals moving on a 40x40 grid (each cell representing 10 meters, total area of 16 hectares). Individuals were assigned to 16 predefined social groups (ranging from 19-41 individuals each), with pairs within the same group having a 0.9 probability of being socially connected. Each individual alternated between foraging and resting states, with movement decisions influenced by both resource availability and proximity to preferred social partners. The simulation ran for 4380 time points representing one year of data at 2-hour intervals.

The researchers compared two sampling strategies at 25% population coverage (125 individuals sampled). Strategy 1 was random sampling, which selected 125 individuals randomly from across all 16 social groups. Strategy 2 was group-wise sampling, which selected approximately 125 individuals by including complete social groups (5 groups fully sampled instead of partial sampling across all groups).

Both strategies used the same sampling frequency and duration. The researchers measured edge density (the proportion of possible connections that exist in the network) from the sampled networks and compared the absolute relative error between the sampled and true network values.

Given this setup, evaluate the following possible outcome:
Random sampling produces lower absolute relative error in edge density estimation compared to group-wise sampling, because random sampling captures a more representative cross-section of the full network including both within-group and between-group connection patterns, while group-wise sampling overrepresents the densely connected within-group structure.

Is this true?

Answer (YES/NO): NO